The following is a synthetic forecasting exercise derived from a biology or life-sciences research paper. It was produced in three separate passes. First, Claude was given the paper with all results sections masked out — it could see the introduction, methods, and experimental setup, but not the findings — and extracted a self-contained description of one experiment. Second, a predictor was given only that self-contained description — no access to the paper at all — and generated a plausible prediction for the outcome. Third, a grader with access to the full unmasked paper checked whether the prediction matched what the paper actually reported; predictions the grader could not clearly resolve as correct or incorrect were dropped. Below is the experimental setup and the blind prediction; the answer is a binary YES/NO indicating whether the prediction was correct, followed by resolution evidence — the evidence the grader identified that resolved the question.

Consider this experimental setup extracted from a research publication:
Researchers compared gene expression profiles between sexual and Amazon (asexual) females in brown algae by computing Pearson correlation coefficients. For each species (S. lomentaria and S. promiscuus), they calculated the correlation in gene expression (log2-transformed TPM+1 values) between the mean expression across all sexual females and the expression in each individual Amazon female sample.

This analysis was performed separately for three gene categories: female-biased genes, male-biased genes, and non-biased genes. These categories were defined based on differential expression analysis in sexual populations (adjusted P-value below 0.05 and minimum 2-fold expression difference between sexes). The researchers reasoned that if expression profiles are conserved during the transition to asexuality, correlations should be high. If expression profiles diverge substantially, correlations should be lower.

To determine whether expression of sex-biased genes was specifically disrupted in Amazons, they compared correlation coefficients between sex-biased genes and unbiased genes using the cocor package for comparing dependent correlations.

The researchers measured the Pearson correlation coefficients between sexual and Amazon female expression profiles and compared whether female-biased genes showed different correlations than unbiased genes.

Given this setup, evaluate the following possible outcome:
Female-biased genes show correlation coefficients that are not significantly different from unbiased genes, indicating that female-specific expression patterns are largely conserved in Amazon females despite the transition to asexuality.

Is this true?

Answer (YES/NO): NO